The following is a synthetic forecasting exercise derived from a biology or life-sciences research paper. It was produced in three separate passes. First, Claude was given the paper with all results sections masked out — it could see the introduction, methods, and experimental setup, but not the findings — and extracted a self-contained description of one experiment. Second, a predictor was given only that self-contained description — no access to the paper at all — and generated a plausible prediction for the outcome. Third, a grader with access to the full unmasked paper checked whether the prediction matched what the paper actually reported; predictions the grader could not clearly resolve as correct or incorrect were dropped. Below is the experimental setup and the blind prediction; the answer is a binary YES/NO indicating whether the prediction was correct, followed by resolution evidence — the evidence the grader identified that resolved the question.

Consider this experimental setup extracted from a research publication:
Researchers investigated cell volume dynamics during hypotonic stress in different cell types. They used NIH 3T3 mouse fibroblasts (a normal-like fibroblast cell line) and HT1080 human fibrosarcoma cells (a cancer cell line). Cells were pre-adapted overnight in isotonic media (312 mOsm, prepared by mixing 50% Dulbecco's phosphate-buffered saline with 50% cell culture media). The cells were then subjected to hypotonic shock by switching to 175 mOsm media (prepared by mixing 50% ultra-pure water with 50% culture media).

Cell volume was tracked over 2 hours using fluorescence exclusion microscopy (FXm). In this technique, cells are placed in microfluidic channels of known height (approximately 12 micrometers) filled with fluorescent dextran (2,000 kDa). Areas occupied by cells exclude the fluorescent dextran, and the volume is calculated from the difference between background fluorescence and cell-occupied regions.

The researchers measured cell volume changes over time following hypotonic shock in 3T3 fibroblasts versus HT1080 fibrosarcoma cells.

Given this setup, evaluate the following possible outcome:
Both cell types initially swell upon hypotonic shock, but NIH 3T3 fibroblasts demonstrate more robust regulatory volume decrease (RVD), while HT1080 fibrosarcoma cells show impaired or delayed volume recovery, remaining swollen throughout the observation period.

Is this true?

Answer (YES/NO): NO